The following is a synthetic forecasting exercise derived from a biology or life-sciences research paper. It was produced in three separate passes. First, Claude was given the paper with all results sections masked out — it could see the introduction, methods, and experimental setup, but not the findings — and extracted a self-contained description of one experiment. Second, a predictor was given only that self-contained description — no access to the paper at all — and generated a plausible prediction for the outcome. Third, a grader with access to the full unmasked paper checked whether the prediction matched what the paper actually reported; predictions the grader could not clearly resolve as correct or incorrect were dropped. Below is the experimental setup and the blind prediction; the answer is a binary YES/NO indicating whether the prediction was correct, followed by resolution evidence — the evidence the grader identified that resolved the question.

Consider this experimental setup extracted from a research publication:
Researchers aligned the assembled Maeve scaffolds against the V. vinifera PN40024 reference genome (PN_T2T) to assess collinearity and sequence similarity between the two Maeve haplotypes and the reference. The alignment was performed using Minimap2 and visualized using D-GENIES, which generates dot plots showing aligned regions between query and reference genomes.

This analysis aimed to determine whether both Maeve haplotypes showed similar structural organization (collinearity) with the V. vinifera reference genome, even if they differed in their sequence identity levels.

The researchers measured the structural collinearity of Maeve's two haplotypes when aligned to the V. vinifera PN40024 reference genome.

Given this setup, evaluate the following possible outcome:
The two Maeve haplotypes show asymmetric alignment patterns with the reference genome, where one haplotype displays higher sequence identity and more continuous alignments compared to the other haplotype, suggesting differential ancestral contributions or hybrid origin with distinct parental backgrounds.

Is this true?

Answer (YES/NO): NO